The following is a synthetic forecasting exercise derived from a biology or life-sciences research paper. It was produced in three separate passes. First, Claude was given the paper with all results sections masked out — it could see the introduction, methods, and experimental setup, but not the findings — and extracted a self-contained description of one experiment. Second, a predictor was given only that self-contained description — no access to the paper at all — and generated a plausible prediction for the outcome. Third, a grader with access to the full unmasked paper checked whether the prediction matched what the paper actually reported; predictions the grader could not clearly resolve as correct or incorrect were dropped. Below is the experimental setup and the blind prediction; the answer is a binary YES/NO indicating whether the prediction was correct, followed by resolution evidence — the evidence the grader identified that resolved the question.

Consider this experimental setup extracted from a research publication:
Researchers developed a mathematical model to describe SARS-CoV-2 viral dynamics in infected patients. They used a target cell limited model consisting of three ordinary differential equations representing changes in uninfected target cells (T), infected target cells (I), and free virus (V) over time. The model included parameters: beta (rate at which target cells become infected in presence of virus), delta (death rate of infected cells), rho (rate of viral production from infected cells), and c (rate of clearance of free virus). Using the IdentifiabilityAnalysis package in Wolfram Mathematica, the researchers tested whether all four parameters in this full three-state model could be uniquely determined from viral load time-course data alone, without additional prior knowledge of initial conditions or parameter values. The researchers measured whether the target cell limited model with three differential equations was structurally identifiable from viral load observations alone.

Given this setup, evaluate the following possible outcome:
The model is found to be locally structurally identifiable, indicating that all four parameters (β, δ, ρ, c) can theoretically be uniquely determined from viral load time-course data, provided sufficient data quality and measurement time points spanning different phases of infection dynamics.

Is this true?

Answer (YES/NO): NO